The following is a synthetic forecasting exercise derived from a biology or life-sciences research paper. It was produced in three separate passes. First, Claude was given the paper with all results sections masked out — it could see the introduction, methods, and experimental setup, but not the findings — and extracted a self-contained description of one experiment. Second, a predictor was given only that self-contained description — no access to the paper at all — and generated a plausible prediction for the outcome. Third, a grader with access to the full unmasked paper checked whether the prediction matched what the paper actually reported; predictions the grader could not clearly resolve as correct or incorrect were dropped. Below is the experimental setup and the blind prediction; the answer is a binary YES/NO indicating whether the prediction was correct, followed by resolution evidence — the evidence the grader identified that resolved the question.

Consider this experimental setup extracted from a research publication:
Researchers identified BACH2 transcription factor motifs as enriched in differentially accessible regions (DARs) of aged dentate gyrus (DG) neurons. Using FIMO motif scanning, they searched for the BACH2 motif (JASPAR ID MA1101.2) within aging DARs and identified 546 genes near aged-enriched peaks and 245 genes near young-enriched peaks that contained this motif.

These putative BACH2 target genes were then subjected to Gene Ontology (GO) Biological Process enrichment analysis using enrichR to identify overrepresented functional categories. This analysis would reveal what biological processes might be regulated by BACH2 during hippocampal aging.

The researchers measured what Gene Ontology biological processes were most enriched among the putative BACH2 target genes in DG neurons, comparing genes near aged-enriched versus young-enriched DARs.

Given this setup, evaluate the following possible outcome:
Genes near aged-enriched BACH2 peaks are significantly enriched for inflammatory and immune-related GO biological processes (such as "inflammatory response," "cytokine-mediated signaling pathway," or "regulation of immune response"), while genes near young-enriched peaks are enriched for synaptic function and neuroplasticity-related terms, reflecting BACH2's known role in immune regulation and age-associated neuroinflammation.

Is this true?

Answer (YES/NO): NO